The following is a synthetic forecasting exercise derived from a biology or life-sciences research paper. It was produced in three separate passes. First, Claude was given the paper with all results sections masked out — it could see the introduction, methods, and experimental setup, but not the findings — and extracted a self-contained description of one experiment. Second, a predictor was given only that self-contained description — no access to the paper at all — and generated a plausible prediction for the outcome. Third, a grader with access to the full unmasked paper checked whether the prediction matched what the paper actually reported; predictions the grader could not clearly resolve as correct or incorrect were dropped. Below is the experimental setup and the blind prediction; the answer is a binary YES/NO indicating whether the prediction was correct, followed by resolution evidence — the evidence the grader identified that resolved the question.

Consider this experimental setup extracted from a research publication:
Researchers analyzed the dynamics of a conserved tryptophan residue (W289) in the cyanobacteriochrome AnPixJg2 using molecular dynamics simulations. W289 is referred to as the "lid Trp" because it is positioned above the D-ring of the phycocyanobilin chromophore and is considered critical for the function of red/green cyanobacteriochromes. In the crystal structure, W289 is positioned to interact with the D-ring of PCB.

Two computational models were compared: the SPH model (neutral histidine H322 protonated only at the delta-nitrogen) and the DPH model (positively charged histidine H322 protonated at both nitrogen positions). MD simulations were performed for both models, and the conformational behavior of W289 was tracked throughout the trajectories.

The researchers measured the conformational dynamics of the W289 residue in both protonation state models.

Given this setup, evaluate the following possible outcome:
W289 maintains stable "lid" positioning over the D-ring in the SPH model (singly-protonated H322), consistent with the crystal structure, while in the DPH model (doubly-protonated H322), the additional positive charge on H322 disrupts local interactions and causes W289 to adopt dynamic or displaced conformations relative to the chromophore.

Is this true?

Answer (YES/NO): YES